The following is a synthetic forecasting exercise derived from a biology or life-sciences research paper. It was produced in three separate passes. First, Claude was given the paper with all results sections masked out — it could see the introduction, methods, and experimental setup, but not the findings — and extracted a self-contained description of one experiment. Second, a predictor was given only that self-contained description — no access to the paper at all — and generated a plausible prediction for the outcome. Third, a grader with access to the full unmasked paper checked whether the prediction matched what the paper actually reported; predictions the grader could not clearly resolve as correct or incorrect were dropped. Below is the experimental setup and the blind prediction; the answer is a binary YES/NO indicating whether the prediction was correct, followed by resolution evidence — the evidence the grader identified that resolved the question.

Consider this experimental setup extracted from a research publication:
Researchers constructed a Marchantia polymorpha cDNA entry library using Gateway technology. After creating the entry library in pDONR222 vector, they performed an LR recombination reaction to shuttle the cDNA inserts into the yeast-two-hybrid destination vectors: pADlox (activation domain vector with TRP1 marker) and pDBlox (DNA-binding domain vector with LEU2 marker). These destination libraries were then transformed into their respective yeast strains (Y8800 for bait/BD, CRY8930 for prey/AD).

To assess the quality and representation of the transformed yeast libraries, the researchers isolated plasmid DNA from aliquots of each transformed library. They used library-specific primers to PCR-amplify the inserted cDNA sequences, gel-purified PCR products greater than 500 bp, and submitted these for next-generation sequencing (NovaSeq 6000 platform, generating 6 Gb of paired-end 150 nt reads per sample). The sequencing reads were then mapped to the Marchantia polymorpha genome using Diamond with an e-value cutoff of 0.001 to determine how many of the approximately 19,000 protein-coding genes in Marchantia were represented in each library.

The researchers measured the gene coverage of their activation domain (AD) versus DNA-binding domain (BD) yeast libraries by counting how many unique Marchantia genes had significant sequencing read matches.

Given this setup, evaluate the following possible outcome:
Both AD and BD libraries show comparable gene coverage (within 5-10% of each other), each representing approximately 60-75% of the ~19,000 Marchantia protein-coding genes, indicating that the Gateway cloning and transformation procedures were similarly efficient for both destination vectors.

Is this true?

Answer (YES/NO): NO